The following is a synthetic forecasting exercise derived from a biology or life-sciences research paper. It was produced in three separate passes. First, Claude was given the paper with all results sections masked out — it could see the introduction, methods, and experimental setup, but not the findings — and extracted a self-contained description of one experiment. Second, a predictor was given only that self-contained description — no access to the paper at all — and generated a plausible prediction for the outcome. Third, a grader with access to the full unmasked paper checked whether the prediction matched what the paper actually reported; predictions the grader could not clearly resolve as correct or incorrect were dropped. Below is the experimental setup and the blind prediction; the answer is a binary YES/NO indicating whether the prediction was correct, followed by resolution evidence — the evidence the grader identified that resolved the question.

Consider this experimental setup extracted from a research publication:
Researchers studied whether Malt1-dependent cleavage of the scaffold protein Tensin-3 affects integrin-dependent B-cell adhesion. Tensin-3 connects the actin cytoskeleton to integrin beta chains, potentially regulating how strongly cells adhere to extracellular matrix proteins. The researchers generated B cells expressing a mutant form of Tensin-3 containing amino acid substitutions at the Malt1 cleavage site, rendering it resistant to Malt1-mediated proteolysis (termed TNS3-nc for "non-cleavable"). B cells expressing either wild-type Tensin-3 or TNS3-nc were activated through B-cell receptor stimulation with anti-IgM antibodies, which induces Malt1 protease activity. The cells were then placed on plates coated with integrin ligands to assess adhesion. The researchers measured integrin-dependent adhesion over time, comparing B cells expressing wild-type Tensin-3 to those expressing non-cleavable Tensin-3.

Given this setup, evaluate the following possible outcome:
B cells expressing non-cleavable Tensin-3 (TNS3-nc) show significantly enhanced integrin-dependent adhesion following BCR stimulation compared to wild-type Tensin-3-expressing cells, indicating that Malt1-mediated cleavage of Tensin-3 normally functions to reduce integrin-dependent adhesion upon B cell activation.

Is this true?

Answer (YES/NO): YES